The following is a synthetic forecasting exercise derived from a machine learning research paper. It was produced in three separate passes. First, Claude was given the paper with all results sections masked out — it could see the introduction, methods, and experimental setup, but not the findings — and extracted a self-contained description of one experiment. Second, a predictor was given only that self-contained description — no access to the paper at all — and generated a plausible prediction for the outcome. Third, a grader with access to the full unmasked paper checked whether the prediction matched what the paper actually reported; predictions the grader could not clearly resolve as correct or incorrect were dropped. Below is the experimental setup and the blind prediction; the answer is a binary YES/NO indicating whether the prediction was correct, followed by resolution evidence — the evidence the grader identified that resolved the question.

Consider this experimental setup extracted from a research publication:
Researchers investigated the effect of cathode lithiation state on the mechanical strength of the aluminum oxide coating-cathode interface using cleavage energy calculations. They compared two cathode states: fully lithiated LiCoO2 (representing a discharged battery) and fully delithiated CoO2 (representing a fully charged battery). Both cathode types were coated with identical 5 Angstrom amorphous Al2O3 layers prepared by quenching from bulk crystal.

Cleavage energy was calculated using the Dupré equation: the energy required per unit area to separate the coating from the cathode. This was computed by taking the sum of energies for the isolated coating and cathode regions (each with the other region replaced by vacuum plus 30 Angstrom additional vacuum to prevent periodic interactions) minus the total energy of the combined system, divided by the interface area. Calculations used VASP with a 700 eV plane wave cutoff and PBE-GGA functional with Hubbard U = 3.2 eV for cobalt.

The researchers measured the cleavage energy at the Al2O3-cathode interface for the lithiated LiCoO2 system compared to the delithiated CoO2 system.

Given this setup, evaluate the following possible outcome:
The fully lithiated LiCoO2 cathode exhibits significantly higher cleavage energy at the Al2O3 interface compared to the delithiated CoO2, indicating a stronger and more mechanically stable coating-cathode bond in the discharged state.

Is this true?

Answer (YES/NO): YES